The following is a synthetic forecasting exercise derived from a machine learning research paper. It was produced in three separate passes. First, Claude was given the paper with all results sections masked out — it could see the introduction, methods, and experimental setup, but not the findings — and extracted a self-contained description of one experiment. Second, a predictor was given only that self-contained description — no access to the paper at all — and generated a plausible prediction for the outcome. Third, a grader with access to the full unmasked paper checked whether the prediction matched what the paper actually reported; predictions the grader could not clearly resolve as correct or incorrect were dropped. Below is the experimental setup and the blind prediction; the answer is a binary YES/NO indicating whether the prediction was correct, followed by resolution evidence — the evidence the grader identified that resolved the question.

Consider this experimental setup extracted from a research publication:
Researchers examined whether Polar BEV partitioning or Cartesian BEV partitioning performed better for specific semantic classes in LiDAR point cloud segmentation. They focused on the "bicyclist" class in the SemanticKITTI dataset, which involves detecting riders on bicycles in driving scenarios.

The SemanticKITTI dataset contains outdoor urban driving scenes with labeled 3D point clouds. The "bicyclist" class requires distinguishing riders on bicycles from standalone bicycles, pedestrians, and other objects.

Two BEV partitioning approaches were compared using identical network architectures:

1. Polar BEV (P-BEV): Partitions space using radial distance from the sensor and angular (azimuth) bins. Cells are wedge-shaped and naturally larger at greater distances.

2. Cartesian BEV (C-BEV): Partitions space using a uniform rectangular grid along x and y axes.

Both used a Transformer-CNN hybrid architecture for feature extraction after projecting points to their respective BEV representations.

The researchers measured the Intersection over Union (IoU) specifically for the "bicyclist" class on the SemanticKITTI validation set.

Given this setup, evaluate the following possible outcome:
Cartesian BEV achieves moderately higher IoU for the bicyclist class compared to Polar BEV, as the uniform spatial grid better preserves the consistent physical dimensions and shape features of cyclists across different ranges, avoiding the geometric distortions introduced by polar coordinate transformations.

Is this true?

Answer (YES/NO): NO